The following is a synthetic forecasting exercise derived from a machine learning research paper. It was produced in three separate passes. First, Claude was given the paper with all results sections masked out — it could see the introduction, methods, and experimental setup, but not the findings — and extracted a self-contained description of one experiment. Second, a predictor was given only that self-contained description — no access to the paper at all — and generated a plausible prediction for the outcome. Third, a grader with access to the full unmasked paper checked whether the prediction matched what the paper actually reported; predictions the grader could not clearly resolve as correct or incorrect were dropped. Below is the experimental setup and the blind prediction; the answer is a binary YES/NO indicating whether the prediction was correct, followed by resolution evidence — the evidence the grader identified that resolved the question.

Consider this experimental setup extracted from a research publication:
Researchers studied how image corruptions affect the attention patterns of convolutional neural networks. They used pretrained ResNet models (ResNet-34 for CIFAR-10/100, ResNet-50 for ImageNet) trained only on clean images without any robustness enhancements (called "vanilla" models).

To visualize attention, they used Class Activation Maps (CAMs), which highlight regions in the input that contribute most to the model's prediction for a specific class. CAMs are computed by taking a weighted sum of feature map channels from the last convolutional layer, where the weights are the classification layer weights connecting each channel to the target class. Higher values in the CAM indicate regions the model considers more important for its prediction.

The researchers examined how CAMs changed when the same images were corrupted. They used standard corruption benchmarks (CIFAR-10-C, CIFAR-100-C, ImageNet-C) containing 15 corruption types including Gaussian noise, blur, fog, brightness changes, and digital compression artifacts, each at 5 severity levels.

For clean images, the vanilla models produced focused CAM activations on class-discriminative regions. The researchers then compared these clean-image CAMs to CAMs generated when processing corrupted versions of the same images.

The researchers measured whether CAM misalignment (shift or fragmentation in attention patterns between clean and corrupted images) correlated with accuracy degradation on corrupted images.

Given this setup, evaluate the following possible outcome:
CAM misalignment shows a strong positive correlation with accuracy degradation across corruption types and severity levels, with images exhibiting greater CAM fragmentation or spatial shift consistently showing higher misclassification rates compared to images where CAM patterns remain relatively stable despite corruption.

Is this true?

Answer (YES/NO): YES